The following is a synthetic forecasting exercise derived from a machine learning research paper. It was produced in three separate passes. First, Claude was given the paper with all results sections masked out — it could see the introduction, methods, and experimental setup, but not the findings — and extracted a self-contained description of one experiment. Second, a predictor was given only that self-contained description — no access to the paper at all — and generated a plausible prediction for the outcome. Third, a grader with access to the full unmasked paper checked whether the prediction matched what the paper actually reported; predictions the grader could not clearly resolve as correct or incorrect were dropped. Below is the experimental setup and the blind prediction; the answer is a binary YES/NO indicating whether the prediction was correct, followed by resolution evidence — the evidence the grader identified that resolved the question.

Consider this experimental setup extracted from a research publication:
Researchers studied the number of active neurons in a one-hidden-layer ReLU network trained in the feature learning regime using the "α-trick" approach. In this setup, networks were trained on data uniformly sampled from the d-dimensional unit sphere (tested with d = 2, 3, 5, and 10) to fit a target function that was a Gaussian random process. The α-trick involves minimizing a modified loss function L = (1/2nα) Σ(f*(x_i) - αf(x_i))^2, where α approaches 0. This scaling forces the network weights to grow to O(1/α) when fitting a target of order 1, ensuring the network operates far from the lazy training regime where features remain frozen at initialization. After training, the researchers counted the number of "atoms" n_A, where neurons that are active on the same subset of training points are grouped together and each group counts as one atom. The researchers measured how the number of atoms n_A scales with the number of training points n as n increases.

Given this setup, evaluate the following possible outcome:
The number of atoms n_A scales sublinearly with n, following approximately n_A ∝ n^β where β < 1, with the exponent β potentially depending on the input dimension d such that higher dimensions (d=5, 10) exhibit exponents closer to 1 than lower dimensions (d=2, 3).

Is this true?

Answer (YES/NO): NO